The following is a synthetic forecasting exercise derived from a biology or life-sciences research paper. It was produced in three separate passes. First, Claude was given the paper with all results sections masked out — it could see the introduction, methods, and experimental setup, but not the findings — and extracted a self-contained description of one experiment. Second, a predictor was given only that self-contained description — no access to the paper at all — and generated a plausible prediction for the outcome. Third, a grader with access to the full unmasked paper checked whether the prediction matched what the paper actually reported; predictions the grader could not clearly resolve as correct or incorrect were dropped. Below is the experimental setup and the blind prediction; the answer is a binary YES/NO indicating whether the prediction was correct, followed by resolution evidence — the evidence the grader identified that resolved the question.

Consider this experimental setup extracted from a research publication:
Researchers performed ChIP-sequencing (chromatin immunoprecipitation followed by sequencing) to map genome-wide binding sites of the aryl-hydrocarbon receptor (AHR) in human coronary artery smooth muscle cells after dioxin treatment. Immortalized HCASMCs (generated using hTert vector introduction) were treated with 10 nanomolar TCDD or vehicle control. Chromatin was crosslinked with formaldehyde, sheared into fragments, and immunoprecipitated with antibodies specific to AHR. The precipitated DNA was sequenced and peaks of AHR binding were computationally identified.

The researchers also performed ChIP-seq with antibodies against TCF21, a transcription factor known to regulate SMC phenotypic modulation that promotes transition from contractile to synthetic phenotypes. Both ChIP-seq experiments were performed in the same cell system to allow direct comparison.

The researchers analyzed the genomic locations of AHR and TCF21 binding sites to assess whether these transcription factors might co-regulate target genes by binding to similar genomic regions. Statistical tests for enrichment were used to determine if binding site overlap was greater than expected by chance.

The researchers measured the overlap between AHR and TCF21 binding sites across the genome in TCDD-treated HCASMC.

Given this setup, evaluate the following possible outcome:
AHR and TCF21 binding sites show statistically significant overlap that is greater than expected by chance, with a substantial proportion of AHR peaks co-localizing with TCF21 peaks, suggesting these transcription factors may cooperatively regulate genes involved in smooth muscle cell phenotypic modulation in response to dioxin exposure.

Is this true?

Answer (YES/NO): NO